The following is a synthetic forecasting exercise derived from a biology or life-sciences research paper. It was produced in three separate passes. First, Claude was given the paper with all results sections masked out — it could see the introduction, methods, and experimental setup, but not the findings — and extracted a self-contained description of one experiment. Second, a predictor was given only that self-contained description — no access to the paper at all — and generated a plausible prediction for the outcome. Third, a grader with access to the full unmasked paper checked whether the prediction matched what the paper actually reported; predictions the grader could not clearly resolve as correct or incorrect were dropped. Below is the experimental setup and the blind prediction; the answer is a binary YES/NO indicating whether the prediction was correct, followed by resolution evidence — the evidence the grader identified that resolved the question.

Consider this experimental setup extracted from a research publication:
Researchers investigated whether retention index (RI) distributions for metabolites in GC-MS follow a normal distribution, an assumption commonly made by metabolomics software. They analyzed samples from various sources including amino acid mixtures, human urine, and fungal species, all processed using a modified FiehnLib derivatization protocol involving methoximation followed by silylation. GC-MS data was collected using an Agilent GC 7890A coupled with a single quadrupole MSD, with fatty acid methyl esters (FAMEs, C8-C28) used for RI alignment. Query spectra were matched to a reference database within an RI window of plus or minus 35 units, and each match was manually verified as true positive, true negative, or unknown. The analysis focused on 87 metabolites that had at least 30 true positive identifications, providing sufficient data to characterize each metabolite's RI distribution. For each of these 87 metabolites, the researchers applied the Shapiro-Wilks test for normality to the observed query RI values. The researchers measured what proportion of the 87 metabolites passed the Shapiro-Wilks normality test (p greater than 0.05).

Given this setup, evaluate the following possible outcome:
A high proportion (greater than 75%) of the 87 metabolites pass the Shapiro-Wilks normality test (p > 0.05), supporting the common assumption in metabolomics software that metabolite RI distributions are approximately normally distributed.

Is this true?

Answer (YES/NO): NO